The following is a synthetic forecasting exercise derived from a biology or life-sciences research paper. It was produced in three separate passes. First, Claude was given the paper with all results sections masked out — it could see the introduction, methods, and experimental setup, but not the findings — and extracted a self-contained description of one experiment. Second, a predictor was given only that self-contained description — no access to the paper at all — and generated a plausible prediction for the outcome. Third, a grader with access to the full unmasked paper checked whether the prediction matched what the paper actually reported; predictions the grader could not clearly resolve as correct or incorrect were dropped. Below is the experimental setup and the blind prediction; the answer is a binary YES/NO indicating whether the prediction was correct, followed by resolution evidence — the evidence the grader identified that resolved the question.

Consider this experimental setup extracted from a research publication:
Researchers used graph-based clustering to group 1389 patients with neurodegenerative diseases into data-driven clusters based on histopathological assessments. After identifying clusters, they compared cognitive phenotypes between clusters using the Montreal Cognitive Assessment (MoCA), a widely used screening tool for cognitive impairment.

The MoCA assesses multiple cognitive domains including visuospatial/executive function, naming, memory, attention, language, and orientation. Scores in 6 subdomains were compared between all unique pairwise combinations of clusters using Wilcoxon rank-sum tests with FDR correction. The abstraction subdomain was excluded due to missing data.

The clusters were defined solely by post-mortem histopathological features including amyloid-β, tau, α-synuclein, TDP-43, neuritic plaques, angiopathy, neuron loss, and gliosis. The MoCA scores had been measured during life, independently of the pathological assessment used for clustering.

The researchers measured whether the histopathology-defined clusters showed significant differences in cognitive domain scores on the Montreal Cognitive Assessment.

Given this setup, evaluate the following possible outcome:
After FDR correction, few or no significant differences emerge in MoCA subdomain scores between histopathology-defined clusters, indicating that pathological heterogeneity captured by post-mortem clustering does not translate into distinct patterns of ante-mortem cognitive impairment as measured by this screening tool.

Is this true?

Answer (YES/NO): NO